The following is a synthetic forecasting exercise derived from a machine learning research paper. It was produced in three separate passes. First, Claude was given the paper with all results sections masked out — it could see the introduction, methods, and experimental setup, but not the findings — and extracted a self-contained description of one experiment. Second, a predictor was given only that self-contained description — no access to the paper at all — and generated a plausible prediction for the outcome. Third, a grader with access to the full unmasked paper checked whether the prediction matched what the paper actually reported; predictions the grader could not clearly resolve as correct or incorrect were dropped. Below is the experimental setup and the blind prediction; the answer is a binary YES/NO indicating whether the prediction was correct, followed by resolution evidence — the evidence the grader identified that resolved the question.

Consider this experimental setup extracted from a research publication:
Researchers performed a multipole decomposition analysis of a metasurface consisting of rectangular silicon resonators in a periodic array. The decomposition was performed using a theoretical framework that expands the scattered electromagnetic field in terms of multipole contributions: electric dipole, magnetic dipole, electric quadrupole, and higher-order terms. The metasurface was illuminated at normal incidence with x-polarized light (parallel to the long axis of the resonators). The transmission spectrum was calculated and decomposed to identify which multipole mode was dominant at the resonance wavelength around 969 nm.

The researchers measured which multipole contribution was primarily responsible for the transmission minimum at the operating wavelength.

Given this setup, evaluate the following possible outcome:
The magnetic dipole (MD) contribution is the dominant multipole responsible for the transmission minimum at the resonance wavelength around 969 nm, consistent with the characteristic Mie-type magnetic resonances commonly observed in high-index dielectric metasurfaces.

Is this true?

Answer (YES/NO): NO